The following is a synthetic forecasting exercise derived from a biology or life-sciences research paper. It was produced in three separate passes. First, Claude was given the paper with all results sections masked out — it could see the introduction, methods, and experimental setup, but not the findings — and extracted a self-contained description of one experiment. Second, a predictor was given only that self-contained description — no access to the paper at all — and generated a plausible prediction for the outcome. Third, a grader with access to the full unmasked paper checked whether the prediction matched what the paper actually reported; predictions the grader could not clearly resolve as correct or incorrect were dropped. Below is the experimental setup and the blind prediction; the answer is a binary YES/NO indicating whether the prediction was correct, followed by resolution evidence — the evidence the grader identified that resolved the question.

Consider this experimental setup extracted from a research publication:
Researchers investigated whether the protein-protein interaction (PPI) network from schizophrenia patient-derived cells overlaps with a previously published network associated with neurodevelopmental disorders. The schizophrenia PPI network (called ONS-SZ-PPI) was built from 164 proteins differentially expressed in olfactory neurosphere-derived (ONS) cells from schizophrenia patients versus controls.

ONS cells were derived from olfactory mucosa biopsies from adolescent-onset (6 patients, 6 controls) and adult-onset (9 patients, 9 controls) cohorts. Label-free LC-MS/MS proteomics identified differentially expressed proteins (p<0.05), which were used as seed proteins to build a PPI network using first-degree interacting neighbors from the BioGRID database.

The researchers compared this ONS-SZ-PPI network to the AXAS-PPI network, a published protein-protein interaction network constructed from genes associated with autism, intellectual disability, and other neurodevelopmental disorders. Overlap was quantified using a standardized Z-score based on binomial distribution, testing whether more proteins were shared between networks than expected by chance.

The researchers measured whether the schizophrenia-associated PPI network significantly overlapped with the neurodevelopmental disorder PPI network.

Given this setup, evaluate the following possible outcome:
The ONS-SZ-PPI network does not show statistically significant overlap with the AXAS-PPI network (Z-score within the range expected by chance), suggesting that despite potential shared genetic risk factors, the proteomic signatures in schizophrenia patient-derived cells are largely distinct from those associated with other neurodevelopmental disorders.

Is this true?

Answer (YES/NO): NO